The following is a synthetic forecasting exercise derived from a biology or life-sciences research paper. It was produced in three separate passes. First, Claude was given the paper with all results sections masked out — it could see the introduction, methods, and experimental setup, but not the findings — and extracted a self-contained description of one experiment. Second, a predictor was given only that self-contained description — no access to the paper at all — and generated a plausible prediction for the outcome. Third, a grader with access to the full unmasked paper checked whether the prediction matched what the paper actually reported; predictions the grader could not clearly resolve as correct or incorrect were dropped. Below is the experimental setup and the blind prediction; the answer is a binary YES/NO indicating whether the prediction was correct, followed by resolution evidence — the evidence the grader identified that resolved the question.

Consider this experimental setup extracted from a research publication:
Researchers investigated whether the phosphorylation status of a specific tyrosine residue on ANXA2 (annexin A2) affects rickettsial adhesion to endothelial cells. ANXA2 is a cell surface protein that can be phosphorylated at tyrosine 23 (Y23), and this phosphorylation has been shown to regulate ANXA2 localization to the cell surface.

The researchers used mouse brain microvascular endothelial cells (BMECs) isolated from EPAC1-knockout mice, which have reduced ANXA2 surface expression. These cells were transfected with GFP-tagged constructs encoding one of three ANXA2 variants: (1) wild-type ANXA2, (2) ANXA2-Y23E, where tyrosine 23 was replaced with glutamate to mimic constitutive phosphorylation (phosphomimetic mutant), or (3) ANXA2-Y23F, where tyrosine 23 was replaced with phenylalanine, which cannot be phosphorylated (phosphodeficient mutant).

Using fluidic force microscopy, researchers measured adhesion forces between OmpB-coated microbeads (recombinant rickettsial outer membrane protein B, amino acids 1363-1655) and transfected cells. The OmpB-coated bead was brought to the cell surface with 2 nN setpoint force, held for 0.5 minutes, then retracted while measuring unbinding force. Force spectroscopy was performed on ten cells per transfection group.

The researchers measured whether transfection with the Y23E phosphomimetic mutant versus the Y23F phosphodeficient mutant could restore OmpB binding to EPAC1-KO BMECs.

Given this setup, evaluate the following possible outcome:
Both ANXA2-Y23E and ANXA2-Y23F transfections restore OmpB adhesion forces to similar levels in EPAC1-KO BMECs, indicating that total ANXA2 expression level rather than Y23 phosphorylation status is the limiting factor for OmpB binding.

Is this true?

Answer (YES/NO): NO